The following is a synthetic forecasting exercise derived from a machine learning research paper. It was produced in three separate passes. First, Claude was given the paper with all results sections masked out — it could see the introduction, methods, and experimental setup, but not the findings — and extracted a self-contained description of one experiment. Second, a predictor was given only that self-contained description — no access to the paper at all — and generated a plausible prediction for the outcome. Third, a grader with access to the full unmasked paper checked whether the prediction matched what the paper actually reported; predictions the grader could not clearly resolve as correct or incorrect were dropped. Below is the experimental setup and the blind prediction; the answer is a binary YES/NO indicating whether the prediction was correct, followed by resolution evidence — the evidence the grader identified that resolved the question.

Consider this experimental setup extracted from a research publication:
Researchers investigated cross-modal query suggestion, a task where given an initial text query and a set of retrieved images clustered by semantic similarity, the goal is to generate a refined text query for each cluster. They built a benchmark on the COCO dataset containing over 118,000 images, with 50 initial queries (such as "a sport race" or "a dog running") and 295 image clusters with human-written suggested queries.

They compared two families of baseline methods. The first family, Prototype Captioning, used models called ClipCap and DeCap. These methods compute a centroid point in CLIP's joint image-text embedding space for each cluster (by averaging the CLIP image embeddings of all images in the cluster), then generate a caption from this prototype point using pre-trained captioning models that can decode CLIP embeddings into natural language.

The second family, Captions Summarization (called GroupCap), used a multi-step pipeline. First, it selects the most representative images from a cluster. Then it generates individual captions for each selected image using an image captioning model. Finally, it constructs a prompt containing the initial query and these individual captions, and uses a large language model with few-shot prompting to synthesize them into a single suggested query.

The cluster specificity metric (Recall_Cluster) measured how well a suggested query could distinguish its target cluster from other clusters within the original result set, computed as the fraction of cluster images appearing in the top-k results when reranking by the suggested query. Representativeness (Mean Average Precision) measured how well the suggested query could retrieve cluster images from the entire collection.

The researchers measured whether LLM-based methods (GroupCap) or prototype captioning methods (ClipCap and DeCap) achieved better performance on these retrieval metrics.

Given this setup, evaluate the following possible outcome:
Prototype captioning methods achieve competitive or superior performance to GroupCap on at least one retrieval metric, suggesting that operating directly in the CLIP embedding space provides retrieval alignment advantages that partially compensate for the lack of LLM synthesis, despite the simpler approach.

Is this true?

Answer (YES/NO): YES